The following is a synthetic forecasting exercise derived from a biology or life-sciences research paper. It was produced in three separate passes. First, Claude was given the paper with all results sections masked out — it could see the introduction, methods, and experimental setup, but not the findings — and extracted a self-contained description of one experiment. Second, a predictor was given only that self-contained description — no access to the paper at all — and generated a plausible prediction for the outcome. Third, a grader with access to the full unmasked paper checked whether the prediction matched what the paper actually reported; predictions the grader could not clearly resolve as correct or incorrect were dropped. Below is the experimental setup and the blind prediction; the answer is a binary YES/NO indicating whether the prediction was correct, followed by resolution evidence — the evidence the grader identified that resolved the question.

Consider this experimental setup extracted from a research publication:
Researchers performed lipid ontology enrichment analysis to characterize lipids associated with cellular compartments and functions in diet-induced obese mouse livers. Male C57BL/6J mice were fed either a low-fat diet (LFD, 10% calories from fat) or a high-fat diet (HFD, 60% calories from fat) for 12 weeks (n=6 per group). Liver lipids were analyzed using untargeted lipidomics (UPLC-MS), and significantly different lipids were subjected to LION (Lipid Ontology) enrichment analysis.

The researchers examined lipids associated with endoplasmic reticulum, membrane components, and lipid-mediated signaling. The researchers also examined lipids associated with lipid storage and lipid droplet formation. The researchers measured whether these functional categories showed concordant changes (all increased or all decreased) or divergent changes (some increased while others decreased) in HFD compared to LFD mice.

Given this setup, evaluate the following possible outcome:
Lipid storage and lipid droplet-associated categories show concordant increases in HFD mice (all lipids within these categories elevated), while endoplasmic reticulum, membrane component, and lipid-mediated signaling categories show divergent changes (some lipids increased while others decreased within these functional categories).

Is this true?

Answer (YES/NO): NO